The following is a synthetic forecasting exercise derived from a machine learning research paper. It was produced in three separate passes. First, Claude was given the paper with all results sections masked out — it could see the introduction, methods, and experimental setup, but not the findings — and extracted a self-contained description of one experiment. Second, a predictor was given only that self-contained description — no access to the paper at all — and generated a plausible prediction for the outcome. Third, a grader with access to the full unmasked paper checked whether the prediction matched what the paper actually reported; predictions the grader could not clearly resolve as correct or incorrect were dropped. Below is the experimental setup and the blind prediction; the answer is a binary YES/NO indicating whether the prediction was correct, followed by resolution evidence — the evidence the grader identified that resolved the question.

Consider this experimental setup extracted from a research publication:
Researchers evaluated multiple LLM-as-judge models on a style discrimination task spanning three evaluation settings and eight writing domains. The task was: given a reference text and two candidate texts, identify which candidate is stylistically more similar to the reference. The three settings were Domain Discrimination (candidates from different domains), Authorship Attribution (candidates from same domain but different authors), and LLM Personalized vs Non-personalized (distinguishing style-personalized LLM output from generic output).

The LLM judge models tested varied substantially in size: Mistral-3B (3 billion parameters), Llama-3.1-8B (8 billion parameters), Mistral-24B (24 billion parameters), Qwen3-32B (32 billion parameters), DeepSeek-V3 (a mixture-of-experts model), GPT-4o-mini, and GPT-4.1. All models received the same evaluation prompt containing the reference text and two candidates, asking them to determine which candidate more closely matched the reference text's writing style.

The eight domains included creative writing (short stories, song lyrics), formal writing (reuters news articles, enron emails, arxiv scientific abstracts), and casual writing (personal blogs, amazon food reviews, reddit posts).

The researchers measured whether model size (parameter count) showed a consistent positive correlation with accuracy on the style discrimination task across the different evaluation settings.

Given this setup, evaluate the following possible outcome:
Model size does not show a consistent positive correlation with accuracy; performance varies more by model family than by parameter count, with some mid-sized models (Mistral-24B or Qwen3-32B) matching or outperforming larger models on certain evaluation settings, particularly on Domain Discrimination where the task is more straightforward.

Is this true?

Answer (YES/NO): NO